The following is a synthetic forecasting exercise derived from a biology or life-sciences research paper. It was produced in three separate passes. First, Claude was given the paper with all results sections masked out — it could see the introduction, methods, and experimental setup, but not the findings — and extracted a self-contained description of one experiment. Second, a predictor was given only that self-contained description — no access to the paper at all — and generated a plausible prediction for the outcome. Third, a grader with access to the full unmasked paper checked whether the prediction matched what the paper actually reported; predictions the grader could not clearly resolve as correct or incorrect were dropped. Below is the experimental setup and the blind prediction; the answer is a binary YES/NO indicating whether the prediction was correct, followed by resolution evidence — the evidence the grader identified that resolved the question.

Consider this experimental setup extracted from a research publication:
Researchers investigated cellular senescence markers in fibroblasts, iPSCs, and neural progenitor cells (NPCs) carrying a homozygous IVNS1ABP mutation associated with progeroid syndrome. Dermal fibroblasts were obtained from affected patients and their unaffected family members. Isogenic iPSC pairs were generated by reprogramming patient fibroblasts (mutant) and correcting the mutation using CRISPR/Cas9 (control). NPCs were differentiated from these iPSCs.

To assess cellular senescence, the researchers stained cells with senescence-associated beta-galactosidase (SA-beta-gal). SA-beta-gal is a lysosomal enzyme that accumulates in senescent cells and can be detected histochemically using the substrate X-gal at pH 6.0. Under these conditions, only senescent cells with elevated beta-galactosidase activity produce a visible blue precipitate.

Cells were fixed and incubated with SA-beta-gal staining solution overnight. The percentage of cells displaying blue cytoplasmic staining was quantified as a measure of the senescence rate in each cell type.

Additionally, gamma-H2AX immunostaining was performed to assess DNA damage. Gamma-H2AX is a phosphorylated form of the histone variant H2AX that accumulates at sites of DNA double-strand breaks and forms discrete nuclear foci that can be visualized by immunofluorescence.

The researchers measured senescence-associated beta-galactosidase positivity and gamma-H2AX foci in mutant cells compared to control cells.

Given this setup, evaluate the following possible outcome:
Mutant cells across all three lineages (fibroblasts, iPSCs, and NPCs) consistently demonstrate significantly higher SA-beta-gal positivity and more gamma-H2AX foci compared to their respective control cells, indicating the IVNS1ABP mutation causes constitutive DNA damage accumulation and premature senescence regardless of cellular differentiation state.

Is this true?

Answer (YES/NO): NO